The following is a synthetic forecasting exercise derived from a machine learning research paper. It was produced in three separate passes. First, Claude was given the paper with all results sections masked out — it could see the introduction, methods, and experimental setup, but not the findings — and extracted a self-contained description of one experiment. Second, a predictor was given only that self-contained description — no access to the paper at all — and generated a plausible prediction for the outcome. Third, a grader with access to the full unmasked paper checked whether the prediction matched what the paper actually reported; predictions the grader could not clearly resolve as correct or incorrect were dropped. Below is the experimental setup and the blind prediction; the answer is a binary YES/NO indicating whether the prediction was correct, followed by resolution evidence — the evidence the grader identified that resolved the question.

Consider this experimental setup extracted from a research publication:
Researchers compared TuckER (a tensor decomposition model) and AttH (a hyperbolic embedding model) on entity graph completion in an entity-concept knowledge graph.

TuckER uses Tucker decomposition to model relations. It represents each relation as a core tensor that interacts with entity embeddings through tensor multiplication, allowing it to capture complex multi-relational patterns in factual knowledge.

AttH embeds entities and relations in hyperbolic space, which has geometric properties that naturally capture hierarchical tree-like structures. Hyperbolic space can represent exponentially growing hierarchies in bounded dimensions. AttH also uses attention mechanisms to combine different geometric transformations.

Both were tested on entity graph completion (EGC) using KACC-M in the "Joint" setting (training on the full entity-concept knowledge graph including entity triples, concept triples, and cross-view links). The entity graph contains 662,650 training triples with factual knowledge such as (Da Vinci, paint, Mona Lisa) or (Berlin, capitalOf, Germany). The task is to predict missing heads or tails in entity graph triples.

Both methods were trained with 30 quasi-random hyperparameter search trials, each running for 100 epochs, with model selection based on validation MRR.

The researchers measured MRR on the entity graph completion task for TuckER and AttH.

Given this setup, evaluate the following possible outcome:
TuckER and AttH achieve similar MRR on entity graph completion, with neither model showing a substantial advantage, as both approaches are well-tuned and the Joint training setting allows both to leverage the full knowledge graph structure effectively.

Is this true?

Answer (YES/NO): NO